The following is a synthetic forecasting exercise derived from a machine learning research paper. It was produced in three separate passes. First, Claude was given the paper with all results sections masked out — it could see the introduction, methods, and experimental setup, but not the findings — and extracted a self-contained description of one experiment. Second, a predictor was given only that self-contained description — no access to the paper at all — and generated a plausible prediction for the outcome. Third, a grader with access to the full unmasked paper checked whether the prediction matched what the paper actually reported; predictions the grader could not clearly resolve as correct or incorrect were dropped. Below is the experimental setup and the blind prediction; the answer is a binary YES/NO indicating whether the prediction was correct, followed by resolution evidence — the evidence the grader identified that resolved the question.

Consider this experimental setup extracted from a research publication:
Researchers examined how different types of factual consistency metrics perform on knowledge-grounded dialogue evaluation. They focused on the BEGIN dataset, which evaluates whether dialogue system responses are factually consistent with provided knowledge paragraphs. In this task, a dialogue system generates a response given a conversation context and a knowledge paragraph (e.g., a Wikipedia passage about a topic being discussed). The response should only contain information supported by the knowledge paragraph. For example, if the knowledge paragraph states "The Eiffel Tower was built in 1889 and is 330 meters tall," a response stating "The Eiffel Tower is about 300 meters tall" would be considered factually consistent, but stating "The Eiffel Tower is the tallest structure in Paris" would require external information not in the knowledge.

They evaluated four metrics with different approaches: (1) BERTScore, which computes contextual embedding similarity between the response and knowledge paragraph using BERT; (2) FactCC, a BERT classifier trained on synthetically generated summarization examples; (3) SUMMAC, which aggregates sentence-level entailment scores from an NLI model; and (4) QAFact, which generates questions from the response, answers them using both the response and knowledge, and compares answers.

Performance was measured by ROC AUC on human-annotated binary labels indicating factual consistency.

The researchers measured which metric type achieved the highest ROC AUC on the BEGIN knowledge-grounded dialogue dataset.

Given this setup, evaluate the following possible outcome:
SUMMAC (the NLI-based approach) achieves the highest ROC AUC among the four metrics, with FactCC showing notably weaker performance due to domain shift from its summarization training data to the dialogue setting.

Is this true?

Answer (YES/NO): NO